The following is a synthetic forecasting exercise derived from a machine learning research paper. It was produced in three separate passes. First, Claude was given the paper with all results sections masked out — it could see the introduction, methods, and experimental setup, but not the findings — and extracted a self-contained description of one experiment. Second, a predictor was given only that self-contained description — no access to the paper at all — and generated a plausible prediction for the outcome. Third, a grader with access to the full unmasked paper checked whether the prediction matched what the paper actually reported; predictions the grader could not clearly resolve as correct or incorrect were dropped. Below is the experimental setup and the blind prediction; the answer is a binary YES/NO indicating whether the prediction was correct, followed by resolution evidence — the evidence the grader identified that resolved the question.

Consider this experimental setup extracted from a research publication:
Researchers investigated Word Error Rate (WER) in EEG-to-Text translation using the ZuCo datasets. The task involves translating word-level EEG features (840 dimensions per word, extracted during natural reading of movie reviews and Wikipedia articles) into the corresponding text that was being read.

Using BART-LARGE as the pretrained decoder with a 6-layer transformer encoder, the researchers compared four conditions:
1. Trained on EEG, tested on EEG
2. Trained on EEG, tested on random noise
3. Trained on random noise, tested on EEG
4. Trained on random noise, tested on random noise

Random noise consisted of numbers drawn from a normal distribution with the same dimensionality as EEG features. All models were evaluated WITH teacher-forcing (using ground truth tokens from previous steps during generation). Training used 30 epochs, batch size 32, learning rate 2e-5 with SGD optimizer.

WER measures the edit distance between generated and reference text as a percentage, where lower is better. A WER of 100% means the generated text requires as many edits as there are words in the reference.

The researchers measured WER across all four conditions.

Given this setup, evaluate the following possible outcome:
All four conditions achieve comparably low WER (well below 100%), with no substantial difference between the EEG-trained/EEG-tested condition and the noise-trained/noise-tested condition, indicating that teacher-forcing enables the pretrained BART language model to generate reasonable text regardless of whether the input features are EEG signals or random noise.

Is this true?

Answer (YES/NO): YES